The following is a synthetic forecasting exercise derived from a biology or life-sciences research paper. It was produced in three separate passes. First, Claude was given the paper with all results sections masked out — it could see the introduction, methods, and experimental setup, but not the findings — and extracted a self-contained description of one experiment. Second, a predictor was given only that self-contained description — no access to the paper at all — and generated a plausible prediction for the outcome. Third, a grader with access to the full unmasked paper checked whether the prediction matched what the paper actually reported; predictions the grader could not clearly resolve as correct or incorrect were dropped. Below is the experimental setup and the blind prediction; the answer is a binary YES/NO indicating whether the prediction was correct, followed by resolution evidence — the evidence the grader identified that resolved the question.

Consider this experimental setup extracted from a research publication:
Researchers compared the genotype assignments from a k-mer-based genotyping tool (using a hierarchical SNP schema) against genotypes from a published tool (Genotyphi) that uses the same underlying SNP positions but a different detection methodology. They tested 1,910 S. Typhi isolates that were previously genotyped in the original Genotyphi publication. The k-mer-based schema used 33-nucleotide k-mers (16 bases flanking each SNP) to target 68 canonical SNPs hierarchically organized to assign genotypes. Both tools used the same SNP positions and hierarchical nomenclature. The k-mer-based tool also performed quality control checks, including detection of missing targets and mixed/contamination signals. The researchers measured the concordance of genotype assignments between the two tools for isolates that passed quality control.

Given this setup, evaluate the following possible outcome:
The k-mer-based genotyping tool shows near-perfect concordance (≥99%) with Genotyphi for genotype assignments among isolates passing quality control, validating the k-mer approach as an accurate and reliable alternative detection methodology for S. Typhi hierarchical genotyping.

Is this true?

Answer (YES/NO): YES